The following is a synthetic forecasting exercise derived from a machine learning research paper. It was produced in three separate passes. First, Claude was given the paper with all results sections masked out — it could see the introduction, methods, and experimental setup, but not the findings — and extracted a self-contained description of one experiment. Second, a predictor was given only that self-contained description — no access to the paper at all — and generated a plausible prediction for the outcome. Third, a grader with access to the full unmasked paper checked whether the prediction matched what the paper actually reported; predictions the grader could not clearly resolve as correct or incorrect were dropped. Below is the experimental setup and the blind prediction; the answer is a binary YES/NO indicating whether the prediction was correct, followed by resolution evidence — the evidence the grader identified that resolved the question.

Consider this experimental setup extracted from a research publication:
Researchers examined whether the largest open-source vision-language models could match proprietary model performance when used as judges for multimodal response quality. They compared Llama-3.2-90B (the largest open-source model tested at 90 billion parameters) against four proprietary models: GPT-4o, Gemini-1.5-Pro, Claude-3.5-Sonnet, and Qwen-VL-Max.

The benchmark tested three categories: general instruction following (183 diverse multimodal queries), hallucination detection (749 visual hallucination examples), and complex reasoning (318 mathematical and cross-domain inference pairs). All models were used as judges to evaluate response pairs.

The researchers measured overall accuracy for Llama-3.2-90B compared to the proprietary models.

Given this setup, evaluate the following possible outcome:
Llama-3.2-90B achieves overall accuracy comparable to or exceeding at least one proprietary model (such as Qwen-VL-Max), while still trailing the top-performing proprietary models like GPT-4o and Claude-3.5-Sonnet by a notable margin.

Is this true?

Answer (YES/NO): NO